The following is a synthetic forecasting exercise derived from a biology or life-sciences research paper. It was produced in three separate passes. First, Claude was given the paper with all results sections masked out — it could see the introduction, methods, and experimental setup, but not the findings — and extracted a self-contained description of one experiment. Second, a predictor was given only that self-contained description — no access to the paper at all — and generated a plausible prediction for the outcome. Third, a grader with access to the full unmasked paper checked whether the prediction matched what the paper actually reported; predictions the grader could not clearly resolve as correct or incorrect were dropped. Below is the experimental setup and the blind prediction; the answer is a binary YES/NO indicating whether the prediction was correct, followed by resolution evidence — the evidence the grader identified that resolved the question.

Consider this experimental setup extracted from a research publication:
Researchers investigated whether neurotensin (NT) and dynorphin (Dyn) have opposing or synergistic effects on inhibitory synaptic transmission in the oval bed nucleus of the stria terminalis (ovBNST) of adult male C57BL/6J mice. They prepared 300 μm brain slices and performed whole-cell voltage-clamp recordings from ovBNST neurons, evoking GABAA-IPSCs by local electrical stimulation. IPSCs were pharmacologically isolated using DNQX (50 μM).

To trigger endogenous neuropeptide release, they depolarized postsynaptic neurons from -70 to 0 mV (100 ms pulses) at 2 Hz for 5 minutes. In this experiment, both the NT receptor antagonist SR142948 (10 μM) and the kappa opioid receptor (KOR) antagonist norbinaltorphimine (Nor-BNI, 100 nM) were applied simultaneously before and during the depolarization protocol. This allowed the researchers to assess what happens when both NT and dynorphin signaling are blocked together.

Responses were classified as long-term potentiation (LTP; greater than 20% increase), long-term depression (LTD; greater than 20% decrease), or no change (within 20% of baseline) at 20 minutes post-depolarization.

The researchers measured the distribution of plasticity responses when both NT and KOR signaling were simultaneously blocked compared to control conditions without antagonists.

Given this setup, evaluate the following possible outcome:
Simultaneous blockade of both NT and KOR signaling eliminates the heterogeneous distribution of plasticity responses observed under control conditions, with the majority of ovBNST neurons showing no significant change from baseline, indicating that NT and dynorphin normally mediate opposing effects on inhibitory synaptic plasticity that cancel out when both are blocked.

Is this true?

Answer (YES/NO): NO